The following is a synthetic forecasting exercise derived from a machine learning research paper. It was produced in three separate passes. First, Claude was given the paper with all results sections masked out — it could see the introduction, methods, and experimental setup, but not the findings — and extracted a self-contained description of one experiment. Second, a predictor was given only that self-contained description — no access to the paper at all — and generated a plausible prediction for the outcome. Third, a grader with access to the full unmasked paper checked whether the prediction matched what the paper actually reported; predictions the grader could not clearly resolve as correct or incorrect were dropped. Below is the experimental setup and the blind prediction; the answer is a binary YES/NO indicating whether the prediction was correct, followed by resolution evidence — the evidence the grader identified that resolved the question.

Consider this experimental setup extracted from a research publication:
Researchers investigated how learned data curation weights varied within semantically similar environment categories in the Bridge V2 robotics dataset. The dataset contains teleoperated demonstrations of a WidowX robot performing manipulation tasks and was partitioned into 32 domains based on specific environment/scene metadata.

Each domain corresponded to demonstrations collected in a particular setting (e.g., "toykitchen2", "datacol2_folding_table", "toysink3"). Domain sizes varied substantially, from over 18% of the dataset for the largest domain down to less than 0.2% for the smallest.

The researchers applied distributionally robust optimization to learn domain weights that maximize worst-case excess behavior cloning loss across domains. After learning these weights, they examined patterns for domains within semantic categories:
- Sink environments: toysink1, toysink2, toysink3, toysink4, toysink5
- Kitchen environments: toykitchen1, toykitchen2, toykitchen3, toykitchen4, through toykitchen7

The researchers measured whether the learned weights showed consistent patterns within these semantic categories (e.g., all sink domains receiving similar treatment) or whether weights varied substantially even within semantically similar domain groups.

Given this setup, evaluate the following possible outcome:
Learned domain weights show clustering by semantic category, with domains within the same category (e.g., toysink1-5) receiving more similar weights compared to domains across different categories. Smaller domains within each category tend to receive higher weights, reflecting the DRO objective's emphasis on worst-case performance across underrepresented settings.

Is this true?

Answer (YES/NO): NO